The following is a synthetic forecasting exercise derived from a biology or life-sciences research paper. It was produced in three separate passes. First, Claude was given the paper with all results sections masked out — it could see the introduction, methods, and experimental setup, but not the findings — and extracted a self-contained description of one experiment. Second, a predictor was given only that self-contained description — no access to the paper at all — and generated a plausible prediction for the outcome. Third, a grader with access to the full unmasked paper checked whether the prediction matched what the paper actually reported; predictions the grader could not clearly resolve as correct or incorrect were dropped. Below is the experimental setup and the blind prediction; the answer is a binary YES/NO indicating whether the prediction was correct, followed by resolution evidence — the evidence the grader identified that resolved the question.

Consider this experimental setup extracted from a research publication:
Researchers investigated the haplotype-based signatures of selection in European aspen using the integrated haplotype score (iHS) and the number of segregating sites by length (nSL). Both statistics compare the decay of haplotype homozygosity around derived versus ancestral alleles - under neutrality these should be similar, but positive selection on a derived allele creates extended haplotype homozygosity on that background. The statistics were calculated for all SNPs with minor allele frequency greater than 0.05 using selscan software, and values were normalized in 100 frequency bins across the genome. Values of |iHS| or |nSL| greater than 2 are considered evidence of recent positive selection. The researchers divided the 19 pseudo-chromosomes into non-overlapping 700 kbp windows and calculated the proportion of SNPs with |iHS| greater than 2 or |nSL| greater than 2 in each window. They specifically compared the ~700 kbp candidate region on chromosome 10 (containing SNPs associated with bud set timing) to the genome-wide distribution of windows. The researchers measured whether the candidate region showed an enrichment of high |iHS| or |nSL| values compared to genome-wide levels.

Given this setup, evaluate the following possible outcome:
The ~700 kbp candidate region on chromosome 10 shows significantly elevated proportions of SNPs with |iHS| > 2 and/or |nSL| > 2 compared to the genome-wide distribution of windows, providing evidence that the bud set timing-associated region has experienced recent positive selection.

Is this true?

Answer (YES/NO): YES